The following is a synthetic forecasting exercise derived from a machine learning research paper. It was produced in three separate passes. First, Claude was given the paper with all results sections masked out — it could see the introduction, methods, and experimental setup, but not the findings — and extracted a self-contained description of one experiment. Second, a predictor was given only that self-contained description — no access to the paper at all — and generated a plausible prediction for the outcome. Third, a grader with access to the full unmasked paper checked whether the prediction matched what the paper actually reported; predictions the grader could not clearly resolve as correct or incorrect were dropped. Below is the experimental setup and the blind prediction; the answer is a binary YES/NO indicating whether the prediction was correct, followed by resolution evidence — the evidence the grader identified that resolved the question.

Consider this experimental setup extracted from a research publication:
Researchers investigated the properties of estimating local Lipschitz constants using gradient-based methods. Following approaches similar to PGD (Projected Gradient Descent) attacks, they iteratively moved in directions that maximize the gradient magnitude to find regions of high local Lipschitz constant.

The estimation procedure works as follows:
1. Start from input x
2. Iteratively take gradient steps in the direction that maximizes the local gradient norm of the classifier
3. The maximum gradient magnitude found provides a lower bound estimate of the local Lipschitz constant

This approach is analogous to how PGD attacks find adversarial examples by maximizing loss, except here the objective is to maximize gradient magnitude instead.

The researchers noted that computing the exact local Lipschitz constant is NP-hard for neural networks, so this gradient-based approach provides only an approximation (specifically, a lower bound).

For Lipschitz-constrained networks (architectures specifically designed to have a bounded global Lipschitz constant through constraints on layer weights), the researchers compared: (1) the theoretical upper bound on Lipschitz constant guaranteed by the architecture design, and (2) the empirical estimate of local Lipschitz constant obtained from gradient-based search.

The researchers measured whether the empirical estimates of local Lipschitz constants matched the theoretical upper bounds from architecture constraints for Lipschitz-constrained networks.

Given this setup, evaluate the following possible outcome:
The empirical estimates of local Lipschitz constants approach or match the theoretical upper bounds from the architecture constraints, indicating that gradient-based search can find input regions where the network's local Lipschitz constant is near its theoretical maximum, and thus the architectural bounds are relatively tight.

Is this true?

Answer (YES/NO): YES